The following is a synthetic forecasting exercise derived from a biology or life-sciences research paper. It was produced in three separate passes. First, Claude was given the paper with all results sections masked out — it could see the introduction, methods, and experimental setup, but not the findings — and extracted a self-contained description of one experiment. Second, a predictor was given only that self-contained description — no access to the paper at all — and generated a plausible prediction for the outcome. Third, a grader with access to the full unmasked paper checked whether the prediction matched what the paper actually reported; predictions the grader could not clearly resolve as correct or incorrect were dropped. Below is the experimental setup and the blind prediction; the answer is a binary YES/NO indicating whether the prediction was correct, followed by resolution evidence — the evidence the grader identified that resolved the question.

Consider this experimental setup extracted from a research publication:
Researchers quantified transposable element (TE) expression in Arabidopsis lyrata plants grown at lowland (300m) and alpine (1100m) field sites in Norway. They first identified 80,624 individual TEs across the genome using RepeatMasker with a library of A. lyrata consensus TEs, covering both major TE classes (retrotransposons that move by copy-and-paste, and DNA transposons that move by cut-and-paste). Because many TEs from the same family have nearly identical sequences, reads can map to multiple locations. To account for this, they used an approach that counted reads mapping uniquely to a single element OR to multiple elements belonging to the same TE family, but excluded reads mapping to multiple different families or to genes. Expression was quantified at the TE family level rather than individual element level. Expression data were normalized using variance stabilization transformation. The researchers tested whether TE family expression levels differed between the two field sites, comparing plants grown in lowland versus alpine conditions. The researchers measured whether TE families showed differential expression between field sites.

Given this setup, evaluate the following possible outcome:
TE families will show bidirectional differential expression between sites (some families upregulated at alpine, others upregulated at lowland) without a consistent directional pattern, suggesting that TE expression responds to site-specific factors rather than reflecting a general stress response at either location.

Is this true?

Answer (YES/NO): NO